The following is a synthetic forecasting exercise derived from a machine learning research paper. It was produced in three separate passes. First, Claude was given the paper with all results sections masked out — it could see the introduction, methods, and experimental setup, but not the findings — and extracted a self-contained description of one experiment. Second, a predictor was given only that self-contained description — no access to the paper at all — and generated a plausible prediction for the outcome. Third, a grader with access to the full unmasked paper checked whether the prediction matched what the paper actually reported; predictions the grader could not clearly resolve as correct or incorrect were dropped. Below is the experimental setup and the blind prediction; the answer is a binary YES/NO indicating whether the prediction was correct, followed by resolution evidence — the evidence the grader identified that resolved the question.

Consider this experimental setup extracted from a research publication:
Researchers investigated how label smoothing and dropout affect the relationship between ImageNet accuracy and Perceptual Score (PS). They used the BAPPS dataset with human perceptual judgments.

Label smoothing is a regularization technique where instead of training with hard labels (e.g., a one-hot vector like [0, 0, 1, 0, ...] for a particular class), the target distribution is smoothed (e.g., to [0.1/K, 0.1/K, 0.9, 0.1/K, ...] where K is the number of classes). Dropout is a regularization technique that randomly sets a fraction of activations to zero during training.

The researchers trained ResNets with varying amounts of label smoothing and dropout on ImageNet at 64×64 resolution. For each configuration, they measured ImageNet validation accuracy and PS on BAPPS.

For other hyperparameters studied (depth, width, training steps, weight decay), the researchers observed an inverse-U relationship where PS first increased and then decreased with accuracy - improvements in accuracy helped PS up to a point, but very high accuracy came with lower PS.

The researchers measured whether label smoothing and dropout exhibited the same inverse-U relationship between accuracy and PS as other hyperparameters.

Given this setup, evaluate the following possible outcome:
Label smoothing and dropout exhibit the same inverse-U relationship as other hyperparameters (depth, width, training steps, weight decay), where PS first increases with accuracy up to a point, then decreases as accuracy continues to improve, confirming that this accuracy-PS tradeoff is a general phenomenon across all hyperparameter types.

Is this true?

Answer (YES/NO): NO